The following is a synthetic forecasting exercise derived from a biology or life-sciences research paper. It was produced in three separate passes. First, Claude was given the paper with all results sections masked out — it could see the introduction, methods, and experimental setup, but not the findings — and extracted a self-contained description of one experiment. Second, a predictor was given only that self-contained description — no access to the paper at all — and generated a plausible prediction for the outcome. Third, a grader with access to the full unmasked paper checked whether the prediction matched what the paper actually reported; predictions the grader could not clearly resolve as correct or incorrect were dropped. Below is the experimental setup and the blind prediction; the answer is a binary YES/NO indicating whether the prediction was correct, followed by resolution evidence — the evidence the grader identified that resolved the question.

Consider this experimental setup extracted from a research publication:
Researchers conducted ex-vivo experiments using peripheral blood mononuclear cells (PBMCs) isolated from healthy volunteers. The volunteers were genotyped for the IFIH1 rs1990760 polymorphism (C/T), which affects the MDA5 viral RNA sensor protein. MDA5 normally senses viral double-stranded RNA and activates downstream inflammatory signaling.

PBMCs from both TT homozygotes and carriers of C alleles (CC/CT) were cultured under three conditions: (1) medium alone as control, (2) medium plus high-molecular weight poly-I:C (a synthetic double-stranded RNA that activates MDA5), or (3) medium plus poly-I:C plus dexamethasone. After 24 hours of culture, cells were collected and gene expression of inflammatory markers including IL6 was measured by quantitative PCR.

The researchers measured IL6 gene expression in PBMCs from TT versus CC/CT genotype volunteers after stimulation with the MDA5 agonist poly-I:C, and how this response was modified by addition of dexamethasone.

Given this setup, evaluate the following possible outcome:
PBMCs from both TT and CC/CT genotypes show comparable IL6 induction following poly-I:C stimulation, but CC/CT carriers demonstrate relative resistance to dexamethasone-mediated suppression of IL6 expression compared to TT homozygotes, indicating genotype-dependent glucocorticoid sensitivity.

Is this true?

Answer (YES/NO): NO